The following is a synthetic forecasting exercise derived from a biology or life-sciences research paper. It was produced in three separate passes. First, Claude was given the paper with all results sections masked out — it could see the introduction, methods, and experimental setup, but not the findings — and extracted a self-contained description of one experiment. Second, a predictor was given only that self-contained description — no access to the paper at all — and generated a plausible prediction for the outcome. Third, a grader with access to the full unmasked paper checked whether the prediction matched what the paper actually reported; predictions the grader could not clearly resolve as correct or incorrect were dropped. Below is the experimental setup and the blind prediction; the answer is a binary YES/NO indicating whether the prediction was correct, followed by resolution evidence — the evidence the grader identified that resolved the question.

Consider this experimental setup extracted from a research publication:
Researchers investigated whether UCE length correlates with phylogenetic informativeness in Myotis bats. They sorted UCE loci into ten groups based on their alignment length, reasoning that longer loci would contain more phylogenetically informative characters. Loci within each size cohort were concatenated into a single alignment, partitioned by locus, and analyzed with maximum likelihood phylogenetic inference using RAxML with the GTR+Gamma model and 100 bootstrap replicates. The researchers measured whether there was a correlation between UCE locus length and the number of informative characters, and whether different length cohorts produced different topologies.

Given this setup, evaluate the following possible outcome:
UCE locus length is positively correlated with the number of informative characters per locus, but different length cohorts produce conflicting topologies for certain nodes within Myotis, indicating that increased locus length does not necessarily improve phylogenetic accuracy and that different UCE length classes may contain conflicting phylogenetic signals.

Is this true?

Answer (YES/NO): YES